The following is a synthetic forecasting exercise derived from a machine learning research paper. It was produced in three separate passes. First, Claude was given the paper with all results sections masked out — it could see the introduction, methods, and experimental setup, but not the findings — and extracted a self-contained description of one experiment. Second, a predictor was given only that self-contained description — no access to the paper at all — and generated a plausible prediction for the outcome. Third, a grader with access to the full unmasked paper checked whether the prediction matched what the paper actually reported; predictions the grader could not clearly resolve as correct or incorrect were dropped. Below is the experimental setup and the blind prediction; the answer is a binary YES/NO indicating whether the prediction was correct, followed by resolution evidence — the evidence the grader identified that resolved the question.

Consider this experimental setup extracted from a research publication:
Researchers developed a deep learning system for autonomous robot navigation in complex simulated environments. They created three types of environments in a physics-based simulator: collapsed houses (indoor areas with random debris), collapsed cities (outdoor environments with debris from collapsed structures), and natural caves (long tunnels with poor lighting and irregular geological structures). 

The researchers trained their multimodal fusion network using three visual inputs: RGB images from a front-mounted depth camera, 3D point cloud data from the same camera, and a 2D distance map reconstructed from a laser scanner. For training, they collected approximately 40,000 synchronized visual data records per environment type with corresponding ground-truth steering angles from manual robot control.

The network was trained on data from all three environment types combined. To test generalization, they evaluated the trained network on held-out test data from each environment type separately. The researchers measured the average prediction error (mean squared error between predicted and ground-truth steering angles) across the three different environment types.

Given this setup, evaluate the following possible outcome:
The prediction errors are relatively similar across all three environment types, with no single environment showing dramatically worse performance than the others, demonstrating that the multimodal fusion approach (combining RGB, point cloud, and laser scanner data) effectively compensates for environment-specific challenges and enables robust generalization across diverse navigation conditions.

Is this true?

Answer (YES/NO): NO